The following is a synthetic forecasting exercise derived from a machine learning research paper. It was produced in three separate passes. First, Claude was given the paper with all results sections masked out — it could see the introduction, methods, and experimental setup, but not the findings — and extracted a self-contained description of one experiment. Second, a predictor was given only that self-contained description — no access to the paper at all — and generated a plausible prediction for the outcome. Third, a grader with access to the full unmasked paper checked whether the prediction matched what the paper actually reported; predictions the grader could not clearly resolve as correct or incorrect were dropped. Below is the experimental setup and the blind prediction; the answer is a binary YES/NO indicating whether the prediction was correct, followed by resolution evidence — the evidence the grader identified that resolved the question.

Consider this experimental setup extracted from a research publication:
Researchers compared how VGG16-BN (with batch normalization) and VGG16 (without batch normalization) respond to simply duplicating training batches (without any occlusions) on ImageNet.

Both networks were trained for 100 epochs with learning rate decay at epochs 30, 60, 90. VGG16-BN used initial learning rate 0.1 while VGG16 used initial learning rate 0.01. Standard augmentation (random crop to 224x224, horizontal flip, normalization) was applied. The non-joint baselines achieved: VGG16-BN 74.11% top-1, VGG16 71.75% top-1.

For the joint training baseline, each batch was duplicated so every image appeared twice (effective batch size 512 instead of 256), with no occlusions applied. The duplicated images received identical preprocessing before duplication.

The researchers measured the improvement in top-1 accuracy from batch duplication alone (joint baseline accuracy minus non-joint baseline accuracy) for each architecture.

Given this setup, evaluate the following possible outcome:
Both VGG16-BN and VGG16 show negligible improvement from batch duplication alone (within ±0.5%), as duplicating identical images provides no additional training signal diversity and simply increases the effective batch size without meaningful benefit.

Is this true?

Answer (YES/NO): NO